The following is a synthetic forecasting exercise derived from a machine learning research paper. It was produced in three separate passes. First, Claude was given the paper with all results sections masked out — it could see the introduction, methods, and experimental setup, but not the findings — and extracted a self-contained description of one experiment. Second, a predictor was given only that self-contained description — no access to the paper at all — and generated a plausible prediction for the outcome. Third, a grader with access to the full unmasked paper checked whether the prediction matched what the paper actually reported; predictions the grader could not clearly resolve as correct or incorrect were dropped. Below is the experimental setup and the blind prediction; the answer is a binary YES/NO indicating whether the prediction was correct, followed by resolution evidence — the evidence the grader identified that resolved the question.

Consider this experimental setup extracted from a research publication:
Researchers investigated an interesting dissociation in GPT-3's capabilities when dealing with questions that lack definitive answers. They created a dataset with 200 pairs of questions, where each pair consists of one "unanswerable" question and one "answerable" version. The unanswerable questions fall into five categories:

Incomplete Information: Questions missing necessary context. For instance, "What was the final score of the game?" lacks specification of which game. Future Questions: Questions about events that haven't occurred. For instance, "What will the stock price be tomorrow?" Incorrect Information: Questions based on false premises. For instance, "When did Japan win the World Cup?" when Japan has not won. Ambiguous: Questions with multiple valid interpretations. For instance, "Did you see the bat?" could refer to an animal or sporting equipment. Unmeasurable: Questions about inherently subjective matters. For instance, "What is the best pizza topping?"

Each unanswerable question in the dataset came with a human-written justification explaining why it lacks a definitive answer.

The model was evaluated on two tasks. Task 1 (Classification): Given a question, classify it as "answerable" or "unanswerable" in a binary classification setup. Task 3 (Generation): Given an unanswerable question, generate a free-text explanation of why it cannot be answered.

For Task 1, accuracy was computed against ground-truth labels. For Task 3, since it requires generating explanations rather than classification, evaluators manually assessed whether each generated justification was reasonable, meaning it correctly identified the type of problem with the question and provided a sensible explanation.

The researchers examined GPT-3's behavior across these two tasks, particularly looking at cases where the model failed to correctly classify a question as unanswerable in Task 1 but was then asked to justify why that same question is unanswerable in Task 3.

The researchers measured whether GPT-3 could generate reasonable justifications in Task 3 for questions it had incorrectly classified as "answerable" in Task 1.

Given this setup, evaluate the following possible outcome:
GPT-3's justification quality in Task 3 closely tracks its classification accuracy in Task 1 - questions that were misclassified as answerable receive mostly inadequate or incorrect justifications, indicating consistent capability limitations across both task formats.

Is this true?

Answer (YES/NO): NO